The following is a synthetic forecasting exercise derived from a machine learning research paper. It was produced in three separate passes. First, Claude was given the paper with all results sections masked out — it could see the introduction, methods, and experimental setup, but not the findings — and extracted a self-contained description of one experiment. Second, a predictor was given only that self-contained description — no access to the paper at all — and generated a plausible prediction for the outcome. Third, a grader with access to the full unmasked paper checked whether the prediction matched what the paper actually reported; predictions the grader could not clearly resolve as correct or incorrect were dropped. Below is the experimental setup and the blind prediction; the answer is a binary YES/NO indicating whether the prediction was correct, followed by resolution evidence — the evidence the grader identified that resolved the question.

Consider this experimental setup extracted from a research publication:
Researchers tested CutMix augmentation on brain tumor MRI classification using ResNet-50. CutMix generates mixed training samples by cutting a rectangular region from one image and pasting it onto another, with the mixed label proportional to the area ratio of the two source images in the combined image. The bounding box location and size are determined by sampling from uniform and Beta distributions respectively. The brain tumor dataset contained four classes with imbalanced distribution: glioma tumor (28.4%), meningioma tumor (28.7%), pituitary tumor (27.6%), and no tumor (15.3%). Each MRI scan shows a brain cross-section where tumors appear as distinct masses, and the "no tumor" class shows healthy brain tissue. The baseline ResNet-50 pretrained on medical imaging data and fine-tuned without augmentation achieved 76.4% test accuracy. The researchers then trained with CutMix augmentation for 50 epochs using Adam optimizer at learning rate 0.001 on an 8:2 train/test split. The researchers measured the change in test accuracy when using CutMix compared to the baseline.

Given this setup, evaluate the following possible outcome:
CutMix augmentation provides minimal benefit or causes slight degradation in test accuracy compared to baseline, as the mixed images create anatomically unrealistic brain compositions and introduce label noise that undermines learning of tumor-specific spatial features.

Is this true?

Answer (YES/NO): YES